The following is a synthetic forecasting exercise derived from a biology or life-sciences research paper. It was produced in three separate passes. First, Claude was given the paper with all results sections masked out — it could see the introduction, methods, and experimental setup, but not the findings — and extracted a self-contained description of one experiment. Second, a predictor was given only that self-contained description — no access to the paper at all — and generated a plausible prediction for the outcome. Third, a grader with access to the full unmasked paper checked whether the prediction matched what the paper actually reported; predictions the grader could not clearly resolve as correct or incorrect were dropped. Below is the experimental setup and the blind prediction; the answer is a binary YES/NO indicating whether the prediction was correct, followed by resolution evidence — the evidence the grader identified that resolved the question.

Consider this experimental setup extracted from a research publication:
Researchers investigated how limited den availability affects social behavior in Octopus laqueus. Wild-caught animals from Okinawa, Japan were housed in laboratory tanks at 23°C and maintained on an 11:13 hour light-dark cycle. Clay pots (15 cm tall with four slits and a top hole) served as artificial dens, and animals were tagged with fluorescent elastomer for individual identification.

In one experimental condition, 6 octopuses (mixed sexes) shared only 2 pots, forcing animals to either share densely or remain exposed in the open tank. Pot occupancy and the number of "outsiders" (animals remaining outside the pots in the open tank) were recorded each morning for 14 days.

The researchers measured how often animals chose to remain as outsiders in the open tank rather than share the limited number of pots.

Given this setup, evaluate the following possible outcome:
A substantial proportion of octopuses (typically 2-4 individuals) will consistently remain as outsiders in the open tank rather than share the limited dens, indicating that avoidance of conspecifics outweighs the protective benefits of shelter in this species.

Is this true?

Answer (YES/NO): NO